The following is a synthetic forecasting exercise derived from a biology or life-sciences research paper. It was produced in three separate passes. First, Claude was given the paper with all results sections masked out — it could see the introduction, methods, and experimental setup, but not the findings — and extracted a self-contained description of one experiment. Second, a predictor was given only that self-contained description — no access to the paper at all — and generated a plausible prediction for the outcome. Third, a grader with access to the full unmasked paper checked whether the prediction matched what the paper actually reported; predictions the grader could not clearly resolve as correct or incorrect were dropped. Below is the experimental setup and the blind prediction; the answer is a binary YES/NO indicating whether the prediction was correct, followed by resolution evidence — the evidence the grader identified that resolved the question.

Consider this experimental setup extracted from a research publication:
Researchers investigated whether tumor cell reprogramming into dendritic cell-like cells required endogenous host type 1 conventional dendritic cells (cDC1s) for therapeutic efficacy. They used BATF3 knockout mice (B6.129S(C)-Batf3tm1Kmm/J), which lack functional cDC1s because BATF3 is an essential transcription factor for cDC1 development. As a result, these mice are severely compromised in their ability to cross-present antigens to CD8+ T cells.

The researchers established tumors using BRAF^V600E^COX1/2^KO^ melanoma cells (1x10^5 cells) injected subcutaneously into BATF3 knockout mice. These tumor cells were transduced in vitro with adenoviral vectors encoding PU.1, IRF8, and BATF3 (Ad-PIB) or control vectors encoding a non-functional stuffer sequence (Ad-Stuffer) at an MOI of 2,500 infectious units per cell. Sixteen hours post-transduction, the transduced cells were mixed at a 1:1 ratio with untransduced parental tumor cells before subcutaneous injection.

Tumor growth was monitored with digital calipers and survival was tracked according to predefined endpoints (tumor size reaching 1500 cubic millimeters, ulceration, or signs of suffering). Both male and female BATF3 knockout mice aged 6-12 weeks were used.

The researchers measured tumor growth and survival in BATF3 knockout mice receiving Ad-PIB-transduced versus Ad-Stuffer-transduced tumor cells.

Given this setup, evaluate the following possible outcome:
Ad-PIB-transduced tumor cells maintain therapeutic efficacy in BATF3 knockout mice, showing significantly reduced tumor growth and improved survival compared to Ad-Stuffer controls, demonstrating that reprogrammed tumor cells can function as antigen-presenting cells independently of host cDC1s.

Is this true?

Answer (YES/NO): YES